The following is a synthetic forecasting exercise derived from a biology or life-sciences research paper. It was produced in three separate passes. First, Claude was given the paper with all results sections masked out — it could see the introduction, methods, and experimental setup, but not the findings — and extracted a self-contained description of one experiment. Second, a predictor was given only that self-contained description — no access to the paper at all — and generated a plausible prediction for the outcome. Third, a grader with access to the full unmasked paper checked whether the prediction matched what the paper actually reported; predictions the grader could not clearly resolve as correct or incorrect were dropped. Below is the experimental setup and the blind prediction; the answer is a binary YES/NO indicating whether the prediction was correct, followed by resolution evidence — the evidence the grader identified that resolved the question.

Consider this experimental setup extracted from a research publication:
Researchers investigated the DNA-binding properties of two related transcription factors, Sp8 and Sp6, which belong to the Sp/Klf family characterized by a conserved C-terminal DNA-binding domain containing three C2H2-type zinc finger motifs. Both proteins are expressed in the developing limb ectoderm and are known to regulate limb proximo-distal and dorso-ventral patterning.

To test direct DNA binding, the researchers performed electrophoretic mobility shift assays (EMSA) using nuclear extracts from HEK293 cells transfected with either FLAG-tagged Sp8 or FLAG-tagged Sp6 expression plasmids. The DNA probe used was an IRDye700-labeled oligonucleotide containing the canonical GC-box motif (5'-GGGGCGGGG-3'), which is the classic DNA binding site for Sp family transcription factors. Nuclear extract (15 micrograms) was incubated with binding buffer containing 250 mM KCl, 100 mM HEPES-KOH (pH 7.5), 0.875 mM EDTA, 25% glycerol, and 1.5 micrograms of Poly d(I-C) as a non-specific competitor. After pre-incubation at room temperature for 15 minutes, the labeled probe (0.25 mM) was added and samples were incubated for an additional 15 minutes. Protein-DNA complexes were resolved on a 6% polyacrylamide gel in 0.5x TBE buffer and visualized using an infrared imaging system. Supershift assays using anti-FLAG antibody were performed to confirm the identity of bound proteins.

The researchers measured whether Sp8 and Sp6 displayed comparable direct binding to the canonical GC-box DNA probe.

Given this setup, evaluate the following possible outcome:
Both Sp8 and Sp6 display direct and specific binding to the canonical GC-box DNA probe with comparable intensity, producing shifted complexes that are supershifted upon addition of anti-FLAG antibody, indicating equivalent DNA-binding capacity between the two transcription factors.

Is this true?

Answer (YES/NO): NO